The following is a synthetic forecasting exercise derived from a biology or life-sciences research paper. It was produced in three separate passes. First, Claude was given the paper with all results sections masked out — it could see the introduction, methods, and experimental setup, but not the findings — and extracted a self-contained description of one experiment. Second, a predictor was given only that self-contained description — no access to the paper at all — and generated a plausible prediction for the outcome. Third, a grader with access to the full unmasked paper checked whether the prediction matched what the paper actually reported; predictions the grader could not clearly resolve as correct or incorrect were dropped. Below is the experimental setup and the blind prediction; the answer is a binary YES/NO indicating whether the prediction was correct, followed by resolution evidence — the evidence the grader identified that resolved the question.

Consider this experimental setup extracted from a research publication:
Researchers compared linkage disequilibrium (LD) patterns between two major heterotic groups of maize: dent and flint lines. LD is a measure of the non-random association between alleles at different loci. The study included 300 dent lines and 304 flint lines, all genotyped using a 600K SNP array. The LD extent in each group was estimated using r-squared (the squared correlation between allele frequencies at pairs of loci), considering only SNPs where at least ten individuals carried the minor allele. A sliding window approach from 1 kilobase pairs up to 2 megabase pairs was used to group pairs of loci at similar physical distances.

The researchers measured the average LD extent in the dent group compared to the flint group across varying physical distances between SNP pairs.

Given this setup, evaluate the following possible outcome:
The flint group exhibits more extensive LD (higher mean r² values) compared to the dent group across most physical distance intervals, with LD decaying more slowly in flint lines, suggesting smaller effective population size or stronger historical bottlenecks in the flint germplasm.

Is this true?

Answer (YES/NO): NO